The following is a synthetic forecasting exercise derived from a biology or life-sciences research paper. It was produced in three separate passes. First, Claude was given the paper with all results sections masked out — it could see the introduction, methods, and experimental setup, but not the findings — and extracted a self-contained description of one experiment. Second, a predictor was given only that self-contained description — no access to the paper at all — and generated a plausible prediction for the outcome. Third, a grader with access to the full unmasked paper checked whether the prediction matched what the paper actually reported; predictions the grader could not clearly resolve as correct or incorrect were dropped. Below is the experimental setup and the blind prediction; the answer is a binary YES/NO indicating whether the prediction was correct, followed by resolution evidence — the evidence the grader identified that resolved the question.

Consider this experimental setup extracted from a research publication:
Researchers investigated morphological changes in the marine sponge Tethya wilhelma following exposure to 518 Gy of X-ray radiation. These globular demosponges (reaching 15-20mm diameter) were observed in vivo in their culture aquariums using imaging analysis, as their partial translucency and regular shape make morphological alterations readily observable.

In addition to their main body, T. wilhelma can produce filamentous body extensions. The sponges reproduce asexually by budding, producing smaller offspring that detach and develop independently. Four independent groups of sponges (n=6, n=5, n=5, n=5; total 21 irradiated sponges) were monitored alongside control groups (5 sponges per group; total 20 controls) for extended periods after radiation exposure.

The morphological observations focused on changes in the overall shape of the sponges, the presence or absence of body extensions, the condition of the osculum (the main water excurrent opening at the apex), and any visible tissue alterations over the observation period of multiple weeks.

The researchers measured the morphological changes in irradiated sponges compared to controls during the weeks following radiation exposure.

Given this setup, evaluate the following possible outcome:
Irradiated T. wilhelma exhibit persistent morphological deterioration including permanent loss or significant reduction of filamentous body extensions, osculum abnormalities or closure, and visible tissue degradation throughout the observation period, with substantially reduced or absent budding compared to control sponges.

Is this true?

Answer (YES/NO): NO